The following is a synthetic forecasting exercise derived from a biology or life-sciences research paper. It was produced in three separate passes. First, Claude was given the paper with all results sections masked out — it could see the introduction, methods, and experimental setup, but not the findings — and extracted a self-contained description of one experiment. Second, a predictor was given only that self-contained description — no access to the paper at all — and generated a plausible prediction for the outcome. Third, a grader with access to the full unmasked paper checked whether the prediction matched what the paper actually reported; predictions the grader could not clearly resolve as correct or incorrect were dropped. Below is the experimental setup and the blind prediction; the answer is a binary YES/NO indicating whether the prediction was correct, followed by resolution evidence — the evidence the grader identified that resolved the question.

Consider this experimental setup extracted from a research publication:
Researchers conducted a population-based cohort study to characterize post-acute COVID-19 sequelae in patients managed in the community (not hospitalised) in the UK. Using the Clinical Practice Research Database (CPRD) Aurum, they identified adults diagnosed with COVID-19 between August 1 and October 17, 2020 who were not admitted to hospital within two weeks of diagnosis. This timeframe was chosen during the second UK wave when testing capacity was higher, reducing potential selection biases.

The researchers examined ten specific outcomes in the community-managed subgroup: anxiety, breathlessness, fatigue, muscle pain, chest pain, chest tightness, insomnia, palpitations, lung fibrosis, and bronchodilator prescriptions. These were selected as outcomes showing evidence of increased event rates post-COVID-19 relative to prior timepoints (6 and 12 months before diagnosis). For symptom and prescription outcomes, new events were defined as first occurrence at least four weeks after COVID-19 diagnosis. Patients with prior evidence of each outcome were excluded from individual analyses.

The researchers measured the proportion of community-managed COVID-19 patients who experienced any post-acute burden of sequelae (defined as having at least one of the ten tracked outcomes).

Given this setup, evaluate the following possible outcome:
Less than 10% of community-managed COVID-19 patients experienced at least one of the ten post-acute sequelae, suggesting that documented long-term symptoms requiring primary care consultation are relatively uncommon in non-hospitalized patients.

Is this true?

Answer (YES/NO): YES